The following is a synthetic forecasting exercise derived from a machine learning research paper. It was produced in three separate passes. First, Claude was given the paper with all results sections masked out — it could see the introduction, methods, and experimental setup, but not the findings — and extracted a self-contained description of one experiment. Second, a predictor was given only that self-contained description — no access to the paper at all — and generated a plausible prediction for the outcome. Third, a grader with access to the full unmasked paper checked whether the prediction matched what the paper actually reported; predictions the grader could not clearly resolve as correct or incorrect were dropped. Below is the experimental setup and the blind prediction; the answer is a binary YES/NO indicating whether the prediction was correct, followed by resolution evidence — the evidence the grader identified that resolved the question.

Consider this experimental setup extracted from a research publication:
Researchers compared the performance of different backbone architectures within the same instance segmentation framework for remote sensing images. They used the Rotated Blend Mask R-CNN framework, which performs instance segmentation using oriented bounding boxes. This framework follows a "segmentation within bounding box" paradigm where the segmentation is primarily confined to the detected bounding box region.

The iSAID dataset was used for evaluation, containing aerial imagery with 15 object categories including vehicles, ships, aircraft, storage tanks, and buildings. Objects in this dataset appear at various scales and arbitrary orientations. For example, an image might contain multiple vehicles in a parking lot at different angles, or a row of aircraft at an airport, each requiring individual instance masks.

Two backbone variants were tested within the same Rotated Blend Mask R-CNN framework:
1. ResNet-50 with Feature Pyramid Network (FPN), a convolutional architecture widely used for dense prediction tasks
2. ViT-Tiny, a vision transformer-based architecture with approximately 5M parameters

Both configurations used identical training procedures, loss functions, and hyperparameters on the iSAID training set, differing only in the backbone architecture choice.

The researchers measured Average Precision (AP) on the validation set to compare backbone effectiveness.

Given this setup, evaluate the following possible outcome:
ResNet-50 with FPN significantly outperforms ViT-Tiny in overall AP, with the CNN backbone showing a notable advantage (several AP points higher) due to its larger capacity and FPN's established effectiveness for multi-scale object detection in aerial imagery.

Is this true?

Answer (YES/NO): NO